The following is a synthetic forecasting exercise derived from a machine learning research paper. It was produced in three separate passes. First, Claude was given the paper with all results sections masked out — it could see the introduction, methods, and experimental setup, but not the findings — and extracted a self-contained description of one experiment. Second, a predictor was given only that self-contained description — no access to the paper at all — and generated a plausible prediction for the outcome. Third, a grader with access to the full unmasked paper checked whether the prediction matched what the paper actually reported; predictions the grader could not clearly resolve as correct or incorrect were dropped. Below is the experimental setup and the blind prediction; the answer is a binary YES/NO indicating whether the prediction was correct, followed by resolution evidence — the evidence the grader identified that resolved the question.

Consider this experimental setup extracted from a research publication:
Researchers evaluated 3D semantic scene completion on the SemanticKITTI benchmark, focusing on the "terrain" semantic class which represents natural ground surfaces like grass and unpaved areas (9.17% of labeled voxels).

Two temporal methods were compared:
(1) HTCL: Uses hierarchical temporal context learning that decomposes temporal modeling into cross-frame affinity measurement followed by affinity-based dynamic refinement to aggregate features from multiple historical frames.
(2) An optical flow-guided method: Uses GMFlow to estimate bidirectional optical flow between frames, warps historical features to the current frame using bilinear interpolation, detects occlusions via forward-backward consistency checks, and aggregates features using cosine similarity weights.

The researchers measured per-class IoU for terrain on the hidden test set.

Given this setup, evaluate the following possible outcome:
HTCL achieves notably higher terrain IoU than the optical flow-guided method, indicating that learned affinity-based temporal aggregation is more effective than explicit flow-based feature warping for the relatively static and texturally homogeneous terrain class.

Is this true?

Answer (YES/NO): NO